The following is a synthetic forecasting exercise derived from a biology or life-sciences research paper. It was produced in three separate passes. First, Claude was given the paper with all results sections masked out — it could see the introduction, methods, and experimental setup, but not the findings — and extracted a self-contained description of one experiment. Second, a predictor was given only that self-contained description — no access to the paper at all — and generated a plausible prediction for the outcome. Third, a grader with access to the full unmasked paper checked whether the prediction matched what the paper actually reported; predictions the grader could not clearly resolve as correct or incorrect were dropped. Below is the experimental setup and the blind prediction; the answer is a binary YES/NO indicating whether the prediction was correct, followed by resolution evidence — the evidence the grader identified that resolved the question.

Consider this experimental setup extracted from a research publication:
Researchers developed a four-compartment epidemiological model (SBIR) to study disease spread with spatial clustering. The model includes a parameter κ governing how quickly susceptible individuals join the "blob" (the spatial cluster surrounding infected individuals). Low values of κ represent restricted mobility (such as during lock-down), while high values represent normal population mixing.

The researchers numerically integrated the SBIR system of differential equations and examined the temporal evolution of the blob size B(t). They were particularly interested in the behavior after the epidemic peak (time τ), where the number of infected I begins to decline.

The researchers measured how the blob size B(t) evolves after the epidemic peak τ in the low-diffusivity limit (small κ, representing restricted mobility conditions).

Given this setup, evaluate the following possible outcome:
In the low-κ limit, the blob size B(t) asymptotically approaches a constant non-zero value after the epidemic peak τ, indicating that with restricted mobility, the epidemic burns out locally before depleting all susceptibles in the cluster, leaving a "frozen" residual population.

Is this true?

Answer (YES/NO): YES